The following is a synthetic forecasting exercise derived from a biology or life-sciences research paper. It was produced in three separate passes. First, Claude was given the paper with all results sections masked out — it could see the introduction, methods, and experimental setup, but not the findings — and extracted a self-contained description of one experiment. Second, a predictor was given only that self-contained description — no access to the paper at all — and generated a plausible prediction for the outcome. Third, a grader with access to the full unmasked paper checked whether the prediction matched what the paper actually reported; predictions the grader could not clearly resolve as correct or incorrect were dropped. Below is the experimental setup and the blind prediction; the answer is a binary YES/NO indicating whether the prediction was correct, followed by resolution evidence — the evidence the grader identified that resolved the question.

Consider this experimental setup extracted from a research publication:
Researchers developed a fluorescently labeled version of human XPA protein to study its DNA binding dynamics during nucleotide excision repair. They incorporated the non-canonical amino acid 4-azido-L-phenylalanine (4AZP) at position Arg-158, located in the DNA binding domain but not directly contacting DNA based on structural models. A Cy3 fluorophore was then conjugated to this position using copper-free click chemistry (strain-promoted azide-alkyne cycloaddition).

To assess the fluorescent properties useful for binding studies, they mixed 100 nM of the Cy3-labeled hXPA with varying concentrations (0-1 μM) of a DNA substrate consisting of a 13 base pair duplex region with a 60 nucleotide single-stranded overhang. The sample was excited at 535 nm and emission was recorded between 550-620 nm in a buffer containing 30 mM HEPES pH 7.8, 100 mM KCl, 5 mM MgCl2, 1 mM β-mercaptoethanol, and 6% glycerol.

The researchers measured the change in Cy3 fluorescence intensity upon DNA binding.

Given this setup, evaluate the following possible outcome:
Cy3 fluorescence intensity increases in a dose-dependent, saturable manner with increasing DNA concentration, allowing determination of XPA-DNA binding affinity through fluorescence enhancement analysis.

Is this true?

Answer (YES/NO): YES